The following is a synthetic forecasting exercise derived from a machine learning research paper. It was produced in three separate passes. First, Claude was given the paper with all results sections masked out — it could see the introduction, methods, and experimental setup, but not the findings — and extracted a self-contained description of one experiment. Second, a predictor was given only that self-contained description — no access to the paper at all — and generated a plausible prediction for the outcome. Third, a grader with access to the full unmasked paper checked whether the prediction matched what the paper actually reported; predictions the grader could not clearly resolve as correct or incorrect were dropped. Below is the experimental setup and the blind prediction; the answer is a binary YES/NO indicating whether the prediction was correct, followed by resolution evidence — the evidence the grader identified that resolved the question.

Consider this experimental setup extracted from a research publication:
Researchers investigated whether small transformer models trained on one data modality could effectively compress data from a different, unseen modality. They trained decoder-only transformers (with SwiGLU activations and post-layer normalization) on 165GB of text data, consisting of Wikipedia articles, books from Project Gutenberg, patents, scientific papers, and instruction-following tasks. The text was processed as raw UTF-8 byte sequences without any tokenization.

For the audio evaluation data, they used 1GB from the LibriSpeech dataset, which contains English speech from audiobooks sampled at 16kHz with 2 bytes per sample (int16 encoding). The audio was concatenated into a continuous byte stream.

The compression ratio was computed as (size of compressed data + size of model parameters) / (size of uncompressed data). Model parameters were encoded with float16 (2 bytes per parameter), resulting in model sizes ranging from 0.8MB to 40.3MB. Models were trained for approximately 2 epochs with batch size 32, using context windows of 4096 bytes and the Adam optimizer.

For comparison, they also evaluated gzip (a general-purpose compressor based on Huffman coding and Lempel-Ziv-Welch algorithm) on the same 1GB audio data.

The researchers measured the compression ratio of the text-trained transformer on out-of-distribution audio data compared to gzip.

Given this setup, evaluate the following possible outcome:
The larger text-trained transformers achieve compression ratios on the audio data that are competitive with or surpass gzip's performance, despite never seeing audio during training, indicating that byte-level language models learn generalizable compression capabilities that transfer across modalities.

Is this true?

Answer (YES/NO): NO